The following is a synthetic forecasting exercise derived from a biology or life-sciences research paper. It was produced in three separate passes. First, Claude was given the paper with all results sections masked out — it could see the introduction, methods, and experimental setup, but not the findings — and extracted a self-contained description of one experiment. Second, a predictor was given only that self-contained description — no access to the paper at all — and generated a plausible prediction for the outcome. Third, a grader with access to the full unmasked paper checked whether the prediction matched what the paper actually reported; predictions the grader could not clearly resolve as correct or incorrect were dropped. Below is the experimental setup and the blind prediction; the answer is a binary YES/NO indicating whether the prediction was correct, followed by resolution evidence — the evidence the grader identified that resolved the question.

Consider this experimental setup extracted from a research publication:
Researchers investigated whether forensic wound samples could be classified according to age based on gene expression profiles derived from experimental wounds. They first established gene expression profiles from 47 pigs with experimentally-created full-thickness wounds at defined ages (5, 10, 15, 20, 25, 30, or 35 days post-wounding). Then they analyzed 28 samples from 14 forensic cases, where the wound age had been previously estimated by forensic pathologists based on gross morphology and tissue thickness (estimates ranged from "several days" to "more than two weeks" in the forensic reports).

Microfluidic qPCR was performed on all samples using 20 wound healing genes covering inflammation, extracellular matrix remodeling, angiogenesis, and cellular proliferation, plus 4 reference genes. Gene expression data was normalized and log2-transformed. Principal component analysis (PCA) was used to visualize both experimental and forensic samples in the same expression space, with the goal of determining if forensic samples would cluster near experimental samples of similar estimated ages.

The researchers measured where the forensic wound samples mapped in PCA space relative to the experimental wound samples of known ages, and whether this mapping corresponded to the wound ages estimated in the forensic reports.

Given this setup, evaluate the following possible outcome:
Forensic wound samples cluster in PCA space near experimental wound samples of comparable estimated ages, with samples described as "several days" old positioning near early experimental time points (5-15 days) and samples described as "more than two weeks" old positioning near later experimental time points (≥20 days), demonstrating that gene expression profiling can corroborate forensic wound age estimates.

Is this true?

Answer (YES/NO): NO